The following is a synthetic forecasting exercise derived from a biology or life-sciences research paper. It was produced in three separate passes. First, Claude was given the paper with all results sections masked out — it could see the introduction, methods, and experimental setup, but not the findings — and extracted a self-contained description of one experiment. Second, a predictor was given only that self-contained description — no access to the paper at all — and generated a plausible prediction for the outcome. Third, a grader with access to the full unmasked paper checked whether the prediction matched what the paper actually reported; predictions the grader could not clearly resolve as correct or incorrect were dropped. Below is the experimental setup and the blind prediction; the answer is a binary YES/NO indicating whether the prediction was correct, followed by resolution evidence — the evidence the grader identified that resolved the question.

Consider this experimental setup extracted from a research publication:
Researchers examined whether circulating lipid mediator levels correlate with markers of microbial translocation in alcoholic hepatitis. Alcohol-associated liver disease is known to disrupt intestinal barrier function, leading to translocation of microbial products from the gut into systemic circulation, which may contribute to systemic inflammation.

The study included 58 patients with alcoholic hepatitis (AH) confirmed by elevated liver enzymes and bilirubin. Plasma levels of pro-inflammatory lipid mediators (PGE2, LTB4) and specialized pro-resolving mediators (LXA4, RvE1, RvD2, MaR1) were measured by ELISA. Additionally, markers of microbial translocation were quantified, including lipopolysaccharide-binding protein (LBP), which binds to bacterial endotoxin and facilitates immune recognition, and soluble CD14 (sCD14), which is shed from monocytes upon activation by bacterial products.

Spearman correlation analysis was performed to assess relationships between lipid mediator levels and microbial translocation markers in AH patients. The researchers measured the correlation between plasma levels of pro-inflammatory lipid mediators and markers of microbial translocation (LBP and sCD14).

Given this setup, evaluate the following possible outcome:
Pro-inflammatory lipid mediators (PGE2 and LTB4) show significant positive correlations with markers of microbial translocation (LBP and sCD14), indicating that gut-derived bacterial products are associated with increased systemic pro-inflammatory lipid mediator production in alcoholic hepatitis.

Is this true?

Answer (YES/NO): NO